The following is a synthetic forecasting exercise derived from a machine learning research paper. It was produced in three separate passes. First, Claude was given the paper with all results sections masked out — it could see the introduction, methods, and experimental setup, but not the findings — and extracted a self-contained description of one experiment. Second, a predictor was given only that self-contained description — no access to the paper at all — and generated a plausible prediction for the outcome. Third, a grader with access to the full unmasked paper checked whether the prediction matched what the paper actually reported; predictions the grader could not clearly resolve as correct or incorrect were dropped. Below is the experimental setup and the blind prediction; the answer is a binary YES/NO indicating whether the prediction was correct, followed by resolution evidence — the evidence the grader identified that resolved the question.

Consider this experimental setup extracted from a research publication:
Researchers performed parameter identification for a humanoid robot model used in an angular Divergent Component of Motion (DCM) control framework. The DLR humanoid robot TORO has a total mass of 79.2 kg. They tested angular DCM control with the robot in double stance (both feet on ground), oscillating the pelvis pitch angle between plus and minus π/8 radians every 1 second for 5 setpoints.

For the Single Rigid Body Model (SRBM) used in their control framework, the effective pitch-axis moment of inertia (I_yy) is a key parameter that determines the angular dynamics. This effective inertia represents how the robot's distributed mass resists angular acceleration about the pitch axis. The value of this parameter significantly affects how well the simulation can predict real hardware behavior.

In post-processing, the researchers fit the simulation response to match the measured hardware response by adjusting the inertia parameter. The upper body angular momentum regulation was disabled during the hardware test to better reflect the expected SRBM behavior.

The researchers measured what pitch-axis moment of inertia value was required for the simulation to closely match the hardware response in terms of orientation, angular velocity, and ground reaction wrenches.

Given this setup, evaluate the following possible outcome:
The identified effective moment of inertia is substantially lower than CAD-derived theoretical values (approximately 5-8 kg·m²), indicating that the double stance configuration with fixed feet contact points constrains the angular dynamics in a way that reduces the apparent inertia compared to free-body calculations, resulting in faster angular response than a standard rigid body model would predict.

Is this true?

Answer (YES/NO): NO